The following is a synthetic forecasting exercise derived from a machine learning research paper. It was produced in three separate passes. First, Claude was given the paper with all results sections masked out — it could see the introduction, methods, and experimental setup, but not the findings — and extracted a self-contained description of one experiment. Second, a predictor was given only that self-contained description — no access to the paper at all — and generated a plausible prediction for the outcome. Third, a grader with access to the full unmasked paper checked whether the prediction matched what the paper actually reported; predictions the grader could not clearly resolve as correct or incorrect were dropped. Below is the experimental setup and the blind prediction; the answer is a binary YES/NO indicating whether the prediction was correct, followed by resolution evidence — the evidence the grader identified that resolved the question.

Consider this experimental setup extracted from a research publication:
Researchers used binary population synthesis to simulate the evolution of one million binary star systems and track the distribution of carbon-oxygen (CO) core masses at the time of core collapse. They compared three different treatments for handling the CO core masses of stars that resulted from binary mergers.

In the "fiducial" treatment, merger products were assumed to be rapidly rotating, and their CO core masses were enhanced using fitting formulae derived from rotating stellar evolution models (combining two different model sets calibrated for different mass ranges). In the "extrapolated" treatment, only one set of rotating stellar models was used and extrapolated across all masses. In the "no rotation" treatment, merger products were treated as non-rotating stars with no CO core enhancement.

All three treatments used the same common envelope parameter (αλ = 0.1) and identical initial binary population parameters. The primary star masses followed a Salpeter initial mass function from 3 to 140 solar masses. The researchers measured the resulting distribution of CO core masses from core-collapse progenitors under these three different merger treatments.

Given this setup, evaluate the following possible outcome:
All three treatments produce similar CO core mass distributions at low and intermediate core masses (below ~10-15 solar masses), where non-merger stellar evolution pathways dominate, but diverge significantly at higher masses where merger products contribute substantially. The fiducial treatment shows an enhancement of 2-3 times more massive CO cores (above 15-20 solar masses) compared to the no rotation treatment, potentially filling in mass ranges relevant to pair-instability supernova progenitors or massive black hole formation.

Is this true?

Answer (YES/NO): NO